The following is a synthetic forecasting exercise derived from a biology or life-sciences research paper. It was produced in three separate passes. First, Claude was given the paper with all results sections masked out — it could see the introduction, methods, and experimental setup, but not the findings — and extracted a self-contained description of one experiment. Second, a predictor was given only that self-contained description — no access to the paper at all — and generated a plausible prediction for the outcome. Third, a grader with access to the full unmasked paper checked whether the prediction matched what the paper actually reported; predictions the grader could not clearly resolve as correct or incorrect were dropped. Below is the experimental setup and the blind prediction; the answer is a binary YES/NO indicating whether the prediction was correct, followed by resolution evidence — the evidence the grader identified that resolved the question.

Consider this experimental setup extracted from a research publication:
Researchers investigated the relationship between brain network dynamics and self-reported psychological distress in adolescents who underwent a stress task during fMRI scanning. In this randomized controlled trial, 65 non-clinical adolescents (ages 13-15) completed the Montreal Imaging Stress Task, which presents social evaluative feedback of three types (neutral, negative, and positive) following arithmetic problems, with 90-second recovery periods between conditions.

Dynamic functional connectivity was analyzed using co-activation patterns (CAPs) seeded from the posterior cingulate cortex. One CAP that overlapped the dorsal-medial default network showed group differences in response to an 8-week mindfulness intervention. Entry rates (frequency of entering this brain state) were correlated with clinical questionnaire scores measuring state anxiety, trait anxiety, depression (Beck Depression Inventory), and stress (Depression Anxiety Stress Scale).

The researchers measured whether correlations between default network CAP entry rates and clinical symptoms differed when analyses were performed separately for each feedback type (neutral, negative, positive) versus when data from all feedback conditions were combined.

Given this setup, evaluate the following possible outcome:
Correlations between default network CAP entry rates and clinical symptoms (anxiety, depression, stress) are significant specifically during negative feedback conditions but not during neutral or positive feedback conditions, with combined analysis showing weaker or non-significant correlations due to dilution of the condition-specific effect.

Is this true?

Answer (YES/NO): NO